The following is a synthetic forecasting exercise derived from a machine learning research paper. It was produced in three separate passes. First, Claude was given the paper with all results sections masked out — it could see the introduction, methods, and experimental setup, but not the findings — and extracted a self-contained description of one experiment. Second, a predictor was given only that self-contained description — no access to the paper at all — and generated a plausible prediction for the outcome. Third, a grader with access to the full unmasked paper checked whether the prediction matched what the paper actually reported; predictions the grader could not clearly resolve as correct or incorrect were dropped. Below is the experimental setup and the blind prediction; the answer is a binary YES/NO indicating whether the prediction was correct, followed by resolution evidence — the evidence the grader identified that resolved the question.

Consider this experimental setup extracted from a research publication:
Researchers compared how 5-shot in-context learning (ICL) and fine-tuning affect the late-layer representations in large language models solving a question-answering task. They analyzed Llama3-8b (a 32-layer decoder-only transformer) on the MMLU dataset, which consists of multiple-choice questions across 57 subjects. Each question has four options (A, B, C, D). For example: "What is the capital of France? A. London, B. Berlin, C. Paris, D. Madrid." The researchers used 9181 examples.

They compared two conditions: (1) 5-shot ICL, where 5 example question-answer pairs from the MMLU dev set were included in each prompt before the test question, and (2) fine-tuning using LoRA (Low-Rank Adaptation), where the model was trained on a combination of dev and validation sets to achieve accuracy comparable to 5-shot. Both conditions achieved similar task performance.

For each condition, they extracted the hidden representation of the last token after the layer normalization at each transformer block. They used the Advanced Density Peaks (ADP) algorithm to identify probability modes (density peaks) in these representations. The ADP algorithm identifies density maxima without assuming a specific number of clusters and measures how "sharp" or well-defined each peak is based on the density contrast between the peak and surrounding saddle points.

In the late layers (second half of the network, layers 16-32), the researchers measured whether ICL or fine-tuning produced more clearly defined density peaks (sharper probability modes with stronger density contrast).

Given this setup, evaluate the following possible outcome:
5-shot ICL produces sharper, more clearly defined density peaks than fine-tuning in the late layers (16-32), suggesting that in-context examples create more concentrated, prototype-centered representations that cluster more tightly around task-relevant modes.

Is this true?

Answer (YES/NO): NO